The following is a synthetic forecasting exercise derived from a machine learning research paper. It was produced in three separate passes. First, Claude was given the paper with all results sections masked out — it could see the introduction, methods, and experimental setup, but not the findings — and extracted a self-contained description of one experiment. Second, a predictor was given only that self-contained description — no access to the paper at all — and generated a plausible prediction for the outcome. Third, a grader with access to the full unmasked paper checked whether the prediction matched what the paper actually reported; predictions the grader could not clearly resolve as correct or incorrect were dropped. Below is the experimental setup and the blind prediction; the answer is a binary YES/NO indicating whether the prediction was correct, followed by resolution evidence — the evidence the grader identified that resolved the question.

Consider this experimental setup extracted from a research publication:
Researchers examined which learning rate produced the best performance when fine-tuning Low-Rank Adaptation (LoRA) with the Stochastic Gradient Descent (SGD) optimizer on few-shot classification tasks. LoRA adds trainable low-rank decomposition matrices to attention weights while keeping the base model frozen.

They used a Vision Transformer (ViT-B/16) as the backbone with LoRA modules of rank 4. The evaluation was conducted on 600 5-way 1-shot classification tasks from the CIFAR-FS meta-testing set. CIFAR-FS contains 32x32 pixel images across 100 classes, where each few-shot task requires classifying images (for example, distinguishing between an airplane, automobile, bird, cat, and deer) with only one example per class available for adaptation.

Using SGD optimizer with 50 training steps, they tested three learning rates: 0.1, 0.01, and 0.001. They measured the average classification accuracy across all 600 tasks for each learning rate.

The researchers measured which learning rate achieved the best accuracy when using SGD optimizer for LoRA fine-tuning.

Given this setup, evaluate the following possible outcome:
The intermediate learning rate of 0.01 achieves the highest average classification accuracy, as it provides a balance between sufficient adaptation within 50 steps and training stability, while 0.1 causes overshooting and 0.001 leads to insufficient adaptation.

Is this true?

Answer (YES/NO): NO